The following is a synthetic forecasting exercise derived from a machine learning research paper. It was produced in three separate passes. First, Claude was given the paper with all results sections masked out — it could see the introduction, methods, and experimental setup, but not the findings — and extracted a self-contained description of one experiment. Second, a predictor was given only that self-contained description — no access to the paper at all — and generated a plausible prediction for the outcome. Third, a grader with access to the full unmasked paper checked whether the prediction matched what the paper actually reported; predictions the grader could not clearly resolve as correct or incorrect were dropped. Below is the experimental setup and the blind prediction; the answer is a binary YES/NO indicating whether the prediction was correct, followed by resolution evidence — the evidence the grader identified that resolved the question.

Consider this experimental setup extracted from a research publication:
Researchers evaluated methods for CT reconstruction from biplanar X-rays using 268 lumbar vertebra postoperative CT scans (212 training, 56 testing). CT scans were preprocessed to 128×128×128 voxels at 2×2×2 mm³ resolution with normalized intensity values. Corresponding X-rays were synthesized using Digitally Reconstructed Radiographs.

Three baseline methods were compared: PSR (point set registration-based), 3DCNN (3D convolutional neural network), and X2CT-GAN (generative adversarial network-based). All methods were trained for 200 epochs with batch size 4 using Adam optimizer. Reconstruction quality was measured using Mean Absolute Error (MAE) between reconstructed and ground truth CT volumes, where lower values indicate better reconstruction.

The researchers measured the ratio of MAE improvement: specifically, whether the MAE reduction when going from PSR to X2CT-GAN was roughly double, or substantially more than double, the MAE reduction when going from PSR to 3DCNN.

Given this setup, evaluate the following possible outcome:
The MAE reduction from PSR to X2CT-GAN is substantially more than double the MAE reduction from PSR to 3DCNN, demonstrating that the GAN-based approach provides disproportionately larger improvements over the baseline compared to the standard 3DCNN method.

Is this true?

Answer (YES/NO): YES